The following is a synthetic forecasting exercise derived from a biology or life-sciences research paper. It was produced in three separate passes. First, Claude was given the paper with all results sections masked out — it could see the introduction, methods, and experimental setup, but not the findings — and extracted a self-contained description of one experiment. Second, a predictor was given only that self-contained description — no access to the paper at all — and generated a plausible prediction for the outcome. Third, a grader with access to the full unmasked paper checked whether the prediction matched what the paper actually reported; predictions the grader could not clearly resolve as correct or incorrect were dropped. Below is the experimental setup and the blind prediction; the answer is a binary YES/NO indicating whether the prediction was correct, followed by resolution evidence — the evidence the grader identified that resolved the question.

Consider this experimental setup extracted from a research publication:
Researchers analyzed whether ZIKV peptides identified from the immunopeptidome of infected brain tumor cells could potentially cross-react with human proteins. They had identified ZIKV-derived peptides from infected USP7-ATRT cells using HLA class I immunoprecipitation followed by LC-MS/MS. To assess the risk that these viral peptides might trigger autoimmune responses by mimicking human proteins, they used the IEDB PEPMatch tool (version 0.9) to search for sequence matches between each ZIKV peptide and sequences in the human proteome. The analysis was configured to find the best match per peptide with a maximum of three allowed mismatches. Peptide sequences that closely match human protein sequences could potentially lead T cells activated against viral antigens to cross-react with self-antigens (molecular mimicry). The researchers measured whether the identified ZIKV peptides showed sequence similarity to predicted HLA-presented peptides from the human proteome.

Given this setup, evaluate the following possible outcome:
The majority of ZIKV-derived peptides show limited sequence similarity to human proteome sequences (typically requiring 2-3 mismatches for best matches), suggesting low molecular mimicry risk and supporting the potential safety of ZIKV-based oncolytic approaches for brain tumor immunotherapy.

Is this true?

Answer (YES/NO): YES